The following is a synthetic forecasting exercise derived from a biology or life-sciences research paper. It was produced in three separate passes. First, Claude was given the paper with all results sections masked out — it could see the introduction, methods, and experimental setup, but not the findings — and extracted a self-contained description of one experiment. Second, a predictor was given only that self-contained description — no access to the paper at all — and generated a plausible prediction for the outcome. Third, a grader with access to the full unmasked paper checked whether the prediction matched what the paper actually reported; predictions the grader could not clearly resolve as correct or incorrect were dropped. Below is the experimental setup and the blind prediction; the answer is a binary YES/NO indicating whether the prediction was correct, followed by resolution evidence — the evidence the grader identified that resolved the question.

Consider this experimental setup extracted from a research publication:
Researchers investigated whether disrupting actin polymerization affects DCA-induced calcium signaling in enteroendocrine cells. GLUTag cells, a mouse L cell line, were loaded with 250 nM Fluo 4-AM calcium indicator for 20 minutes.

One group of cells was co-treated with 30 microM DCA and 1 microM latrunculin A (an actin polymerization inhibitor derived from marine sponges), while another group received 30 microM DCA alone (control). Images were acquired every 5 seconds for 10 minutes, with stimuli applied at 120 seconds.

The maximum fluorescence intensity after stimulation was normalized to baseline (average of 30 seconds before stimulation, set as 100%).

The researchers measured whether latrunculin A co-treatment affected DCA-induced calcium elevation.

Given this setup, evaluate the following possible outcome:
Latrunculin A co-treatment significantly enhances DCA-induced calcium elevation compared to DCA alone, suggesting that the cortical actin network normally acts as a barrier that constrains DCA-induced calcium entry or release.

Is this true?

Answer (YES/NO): NO